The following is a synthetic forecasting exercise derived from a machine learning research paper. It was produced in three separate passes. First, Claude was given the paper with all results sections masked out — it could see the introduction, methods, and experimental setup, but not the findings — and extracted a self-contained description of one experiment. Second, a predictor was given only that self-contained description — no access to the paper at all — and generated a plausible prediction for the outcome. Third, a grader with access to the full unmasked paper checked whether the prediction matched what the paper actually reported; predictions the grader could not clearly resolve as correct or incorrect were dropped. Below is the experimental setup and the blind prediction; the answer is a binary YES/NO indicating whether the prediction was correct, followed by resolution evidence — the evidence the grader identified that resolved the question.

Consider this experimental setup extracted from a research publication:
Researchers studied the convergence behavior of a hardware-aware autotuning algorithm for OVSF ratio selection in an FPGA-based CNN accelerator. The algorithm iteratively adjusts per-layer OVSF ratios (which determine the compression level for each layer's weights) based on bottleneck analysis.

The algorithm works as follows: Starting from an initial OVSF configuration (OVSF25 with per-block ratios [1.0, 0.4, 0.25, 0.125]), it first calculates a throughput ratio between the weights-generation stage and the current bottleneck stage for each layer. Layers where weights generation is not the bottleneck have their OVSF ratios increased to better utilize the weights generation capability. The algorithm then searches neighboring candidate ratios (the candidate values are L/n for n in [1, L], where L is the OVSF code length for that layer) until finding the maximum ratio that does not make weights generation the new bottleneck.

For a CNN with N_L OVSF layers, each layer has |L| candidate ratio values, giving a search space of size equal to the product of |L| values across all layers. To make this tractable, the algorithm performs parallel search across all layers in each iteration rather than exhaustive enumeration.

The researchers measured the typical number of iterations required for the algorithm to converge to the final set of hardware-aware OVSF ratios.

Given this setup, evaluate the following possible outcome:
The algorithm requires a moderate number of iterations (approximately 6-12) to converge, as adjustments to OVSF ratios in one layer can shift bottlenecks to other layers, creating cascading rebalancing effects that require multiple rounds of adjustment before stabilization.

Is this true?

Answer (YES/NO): NO